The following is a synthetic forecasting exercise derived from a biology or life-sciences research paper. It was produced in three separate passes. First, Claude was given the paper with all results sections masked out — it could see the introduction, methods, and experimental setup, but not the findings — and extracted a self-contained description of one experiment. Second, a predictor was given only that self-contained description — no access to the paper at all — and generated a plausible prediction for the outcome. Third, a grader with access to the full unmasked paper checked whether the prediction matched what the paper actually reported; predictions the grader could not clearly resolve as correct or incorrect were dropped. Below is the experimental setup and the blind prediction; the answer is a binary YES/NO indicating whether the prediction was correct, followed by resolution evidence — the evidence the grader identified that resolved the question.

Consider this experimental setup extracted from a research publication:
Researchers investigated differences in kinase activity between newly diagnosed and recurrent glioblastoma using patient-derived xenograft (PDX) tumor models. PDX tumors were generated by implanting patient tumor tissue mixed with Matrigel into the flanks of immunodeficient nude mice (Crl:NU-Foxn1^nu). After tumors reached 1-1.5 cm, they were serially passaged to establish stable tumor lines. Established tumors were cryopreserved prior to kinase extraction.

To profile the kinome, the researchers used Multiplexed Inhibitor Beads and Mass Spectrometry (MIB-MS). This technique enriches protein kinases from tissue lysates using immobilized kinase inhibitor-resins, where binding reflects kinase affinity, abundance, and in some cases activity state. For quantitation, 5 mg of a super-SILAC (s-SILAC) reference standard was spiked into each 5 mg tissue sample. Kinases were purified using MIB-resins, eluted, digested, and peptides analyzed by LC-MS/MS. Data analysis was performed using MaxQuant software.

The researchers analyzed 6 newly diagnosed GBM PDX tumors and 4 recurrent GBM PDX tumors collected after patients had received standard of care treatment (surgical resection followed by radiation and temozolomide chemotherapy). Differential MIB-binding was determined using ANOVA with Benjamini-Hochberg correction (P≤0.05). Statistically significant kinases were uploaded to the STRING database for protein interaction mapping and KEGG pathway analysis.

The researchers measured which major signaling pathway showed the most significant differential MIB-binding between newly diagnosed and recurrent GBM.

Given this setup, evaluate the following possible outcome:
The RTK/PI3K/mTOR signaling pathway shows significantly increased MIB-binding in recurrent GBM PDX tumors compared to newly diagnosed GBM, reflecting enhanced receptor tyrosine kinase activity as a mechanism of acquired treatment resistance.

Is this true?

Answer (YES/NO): NO